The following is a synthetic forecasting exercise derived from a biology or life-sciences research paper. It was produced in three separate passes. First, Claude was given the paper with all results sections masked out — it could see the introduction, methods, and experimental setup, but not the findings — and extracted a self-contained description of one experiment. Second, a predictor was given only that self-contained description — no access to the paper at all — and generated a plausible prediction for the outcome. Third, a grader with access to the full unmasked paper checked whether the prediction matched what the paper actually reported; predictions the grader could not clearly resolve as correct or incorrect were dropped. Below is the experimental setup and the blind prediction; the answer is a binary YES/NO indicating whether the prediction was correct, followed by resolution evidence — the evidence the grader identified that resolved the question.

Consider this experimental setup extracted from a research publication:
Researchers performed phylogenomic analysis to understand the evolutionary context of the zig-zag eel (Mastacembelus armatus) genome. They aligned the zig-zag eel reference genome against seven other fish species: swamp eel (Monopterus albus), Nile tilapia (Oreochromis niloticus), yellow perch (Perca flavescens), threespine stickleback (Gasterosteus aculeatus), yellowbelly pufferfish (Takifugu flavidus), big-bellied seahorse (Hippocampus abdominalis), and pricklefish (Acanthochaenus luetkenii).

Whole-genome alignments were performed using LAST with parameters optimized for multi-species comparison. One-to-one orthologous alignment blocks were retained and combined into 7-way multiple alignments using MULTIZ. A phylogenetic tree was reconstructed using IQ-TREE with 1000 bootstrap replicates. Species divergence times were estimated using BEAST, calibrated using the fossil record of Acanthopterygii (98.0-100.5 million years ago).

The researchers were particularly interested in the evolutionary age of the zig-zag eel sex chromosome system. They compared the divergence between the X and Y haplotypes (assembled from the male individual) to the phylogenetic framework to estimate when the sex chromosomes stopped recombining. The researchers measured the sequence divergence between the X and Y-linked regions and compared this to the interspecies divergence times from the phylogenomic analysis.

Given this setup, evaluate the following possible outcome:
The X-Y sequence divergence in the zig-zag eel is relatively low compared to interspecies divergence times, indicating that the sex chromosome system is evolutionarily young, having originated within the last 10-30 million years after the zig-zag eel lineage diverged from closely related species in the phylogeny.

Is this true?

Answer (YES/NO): YES